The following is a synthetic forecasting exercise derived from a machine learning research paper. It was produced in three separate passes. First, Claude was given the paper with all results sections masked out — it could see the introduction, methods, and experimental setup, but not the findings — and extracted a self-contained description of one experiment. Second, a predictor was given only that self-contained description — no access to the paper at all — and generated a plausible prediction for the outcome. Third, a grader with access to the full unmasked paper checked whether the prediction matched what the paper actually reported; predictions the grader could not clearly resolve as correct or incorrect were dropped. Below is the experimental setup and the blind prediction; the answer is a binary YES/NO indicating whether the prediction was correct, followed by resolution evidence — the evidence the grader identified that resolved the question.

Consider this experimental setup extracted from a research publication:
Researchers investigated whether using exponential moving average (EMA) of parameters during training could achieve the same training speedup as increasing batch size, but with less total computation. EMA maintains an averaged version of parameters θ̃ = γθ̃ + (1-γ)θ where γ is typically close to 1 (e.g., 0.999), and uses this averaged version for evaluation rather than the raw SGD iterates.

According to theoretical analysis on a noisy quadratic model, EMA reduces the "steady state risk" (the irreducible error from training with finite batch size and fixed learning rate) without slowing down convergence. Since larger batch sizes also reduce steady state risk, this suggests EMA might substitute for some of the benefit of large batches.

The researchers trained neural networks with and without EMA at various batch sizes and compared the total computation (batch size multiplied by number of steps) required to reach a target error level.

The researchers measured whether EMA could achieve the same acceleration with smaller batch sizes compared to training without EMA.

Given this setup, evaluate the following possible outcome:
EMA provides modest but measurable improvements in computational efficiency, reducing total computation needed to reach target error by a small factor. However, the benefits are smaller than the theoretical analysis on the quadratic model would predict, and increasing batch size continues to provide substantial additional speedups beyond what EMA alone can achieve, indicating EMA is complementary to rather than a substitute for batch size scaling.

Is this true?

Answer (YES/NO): NO